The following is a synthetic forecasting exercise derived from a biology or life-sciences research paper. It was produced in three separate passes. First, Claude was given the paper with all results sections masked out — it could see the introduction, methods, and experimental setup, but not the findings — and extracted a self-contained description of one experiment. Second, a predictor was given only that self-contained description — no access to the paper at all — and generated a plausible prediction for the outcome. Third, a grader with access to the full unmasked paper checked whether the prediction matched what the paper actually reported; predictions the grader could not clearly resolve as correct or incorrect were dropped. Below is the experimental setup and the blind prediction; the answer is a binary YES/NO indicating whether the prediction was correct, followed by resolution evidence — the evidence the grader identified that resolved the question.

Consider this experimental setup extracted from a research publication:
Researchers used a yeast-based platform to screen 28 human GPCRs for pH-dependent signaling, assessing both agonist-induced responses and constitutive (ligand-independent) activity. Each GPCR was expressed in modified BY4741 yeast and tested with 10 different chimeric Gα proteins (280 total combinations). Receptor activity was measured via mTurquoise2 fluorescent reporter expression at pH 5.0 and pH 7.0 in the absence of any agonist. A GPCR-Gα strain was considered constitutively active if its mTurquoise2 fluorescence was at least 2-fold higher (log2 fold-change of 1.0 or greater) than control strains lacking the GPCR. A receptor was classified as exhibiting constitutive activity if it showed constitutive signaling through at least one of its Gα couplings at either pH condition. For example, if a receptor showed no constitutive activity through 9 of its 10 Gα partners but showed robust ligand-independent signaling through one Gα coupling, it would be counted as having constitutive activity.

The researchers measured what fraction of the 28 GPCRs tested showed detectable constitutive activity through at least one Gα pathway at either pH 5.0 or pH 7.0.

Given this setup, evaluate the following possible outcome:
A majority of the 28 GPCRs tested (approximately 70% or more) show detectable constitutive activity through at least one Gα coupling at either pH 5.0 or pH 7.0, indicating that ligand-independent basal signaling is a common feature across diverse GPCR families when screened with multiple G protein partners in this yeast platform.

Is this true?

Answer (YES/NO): NO